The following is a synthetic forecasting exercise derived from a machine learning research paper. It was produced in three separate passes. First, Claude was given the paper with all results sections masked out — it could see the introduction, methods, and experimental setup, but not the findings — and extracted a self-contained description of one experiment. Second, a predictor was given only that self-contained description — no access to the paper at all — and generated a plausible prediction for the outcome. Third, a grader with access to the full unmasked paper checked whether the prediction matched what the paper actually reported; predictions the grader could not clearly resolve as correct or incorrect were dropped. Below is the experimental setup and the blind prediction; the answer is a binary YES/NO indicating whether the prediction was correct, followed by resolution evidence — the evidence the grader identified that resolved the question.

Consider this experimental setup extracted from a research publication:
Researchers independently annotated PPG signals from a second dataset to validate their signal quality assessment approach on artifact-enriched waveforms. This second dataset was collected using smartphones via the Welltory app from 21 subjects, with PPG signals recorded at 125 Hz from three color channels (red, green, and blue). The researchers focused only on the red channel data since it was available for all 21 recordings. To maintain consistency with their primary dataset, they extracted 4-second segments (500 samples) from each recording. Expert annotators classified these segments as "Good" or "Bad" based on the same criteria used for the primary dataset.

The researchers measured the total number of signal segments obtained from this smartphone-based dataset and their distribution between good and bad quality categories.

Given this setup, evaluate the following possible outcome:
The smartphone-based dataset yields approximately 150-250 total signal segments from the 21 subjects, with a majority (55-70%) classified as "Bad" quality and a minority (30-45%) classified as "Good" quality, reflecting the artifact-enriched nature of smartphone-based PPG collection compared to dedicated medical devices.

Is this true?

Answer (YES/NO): NO